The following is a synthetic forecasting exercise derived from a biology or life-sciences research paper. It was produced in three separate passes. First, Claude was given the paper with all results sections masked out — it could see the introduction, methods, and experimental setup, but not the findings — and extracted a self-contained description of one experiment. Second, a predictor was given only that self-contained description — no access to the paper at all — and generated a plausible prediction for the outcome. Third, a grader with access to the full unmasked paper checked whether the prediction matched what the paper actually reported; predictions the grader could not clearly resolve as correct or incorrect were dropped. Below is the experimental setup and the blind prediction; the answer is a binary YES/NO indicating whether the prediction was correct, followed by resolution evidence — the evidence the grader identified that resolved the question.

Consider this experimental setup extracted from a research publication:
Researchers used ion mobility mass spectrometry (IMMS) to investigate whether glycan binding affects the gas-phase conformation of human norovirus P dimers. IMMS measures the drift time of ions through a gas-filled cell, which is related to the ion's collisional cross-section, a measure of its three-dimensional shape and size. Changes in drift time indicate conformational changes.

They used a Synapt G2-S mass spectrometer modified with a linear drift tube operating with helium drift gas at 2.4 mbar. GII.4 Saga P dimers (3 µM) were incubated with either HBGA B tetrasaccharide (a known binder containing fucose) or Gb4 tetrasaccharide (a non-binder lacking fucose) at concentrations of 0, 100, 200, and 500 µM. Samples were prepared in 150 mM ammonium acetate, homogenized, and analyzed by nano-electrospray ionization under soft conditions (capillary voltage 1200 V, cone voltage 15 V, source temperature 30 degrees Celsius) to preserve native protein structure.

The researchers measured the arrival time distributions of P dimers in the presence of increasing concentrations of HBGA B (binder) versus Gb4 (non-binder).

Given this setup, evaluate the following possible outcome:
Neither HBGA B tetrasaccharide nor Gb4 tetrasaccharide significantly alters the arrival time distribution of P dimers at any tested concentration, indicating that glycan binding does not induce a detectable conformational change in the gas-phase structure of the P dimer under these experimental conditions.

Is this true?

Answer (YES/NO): YES